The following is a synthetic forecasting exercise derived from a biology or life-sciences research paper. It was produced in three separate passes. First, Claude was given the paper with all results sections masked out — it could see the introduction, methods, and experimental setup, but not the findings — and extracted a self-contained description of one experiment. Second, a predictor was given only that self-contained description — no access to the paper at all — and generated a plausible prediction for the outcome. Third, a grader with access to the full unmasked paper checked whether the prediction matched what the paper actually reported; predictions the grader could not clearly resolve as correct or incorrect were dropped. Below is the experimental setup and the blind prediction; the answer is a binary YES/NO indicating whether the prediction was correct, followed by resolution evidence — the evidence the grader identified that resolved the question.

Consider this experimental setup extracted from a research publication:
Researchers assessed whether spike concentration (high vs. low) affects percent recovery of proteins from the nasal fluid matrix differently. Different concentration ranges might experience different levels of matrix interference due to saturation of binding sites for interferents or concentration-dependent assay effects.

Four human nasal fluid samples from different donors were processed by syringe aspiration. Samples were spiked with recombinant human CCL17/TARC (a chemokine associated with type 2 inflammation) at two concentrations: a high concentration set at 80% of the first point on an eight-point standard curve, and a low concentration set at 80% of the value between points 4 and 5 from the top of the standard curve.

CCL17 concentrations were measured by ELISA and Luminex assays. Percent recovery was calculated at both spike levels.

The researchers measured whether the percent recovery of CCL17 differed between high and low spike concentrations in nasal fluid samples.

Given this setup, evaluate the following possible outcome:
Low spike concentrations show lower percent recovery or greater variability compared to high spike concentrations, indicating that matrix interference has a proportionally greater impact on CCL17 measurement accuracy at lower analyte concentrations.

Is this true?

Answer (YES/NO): YES